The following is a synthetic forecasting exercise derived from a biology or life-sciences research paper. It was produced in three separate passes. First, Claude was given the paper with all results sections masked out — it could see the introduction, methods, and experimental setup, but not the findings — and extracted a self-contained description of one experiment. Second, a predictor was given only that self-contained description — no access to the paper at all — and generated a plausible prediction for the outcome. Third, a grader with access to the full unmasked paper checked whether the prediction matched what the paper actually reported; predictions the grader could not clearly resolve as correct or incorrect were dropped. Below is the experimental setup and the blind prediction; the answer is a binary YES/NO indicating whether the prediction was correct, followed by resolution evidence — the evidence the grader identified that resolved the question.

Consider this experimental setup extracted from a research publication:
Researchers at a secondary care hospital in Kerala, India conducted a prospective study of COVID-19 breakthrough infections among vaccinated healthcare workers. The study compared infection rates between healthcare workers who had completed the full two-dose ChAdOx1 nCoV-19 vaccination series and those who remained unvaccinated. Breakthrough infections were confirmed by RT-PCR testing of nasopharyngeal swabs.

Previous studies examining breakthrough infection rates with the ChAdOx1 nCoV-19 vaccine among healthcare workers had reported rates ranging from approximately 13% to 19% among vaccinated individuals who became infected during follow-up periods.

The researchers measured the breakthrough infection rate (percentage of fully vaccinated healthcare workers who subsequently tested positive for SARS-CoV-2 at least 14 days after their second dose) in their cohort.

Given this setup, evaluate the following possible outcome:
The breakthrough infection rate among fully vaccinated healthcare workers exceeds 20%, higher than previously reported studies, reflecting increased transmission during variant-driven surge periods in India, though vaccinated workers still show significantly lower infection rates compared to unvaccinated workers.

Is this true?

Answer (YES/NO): NO